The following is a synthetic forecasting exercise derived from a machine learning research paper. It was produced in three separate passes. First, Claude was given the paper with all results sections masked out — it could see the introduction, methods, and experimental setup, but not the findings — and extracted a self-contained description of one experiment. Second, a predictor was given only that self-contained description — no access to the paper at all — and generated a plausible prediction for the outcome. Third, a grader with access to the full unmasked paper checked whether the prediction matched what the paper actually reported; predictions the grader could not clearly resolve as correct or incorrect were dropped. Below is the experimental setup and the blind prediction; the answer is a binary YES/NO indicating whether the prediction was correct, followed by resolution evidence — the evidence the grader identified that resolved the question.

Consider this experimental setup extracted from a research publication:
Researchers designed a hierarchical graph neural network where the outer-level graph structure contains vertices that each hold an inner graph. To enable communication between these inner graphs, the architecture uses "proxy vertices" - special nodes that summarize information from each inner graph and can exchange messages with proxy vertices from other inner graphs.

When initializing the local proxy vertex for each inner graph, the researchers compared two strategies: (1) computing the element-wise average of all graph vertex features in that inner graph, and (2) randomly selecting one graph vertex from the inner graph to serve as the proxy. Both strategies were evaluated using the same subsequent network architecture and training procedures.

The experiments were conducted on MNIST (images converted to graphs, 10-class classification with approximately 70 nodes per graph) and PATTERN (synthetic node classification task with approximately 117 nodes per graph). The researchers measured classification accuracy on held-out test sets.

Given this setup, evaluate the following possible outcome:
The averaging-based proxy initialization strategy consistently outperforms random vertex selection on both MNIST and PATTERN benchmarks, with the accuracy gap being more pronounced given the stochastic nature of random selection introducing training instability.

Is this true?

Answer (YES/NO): NO